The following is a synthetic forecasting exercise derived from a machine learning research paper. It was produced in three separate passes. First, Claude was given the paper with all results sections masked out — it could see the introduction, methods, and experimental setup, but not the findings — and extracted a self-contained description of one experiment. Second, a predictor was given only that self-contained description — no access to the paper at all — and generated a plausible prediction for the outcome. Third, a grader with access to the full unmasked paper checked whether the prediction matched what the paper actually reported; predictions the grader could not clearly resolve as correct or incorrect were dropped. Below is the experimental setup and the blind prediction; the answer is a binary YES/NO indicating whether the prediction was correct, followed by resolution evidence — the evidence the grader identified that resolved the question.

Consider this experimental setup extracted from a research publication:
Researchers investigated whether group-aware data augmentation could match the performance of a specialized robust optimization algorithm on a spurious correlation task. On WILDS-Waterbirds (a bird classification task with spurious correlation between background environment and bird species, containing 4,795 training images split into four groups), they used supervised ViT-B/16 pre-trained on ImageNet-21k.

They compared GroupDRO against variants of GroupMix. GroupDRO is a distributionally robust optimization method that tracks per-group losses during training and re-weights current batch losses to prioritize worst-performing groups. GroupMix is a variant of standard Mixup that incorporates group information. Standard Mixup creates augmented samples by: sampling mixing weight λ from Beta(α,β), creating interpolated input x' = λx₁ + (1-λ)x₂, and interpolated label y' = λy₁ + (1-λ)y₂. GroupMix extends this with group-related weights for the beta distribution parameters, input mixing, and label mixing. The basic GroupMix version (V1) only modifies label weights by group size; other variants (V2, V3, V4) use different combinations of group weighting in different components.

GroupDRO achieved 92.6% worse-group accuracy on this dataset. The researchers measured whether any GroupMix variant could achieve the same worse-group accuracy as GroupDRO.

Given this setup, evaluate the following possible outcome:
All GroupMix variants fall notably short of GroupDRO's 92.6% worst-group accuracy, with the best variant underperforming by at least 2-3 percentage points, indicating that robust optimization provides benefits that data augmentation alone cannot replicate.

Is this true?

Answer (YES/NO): NO